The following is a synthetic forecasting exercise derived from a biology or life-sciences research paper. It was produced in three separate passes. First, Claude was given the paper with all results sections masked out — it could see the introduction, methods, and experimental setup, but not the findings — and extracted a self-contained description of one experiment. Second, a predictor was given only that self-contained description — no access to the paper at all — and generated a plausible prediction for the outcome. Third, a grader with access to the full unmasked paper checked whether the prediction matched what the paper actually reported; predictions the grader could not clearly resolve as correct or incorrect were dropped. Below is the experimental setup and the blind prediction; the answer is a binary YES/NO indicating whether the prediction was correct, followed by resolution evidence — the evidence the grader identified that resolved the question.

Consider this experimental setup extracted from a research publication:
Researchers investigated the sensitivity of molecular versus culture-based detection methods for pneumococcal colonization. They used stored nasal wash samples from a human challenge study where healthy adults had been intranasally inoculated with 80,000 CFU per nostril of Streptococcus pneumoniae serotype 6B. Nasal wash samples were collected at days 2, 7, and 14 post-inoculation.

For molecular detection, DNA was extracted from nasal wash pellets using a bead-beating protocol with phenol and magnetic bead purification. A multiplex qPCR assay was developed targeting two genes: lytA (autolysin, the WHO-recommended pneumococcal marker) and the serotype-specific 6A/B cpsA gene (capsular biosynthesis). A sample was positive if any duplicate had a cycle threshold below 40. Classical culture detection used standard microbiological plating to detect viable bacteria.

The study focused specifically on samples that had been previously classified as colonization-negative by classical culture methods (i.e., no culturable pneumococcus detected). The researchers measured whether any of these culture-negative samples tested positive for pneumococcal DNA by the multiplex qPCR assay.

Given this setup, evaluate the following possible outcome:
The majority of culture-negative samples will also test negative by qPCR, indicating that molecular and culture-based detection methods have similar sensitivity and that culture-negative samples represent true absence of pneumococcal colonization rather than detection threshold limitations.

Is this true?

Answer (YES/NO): NO